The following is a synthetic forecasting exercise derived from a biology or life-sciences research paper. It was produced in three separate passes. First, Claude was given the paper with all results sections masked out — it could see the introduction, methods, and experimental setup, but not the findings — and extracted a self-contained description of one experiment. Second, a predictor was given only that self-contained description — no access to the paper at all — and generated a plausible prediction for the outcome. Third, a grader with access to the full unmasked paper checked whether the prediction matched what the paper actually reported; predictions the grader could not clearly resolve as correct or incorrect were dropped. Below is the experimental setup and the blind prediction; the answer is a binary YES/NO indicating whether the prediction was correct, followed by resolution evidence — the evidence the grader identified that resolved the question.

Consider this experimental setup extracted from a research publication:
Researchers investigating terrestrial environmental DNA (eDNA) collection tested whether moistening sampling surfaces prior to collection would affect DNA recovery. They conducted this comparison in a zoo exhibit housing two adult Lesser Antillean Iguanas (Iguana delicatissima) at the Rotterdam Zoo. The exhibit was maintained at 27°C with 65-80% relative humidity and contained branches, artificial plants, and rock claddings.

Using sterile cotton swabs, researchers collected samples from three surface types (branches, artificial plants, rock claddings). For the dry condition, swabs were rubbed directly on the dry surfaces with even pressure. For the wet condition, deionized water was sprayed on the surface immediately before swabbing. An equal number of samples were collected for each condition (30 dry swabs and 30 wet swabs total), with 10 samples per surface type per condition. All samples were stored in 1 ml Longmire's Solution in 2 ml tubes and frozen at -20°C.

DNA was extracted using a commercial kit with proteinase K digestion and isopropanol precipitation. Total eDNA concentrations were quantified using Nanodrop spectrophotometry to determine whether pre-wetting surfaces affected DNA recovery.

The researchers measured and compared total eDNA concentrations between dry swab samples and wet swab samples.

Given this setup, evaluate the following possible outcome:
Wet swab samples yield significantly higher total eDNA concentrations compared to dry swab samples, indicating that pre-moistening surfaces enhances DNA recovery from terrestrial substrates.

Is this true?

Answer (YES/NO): NO